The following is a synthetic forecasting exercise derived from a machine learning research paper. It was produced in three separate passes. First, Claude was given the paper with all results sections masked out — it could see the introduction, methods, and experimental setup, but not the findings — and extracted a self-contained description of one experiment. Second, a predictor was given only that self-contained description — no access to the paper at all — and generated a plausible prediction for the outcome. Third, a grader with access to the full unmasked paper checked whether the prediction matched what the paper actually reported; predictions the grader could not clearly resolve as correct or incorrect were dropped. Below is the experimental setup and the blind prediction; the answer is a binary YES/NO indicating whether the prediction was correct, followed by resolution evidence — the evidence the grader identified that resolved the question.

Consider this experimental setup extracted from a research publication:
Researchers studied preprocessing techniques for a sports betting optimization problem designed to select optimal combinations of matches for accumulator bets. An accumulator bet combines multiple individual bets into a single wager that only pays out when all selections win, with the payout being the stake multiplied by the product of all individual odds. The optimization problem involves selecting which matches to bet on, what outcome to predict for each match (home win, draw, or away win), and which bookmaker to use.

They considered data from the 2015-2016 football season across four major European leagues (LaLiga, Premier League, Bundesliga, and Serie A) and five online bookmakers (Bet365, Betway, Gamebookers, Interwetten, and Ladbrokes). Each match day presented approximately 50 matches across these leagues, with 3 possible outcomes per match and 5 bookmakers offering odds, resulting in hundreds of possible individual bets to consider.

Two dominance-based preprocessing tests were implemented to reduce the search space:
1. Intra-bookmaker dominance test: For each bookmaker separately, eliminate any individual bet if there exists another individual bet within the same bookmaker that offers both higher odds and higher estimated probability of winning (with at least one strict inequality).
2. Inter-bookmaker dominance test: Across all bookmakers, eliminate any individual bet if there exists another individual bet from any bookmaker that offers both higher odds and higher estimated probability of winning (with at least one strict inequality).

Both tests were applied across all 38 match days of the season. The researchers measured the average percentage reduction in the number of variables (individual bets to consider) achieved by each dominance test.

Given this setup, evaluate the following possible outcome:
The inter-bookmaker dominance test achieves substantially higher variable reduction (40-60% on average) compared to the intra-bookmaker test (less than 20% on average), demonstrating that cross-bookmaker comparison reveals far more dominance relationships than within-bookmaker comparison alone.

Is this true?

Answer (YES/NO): NO